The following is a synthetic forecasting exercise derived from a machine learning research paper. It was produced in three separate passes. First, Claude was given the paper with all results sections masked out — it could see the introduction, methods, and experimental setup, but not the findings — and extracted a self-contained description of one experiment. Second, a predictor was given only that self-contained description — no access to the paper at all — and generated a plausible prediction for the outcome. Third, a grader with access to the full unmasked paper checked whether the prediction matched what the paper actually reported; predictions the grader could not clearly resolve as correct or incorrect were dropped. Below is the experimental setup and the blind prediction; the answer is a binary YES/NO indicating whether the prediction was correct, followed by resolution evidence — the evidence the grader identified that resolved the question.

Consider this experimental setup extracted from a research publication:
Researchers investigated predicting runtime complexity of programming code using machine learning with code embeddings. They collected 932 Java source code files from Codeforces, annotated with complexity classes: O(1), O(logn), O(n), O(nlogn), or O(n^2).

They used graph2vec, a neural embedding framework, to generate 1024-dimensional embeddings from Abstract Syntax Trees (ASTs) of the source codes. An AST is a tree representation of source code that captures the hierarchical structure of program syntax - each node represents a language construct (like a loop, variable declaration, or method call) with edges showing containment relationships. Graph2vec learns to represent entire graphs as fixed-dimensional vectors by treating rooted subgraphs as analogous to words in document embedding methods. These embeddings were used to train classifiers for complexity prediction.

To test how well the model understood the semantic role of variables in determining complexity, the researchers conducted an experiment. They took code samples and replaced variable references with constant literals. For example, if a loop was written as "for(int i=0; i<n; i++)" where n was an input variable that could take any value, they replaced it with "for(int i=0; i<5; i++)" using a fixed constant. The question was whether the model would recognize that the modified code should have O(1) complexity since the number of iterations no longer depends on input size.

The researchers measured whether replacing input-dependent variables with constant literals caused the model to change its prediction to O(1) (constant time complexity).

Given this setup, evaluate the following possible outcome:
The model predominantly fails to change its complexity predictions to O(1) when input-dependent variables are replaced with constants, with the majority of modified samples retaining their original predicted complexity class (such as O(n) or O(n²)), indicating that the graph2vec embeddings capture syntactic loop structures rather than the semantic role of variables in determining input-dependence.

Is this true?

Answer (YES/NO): YES